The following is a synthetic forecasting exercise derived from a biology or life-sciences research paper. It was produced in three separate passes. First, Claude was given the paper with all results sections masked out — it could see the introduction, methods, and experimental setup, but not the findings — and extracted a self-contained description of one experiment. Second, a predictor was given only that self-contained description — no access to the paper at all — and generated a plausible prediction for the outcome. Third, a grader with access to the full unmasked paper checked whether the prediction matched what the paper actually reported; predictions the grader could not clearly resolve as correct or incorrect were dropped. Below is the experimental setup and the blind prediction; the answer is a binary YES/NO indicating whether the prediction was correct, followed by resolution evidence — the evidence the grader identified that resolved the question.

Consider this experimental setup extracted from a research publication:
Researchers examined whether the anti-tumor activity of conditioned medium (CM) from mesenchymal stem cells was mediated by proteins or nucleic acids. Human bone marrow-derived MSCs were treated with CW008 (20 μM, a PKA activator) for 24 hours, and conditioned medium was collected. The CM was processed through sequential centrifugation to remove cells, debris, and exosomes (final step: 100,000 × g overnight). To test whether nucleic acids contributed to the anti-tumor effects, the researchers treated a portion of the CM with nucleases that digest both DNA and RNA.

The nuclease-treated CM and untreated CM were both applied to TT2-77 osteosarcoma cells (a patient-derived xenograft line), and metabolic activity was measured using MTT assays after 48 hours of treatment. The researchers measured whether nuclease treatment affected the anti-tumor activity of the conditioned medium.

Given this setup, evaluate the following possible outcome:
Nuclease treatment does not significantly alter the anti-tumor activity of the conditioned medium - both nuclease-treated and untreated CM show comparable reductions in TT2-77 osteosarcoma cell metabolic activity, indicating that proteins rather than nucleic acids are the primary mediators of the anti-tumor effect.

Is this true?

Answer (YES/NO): YES